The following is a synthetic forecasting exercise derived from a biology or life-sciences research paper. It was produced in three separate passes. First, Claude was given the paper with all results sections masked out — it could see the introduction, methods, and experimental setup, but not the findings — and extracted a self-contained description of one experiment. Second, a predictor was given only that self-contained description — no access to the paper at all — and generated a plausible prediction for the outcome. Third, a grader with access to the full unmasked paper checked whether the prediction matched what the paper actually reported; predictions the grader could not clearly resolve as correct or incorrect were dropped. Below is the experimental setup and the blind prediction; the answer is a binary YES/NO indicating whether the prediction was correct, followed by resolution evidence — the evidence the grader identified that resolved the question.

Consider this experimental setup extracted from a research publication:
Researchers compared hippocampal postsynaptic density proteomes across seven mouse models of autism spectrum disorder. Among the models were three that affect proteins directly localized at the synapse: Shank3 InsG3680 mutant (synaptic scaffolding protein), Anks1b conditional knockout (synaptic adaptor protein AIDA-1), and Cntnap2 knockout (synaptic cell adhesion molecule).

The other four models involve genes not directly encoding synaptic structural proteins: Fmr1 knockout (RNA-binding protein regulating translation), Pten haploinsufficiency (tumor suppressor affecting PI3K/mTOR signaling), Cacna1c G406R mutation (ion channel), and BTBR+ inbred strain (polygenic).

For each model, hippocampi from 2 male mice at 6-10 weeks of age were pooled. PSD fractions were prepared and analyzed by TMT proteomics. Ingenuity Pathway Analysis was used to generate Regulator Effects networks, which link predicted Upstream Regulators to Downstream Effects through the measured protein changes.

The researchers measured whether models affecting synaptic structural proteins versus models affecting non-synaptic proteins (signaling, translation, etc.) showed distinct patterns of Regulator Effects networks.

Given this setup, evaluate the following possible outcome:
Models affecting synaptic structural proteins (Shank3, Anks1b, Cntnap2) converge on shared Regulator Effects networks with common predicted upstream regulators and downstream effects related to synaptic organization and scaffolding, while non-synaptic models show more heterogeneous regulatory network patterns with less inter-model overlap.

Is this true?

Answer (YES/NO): NO